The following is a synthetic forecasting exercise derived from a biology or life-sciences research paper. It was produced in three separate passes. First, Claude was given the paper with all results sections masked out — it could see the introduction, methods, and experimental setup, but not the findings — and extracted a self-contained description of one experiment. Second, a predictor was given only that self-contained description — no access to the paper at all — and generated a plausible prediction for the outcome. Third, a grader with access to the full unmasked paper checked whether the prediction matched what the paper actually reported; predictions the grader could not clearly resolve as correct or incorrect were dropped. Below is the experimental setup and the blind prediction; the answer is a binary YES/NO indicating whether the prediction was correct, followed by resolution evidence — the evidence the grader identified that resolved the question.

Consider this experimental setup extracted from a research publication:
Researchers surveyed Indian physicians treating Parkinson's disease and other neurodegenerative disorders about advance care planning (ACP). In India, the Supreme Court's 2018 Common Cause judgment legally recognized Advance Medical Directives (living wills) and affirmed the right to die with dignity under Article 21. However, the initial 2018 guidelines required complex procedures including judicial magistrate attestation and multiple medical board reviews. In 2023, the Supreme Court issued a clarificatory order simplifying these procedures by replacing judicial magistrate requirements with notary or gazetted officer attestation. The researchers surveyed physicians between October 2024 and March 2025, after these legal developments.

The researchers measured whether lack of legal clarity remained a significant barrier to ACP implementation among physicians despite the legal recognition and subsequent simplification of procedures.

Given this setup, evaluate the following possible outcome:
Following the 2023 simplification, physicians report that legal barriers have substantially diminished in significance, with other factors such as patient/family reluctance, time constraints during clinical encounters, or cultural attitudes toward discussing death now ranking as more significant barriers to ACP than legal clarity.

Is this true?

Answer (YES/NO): NO